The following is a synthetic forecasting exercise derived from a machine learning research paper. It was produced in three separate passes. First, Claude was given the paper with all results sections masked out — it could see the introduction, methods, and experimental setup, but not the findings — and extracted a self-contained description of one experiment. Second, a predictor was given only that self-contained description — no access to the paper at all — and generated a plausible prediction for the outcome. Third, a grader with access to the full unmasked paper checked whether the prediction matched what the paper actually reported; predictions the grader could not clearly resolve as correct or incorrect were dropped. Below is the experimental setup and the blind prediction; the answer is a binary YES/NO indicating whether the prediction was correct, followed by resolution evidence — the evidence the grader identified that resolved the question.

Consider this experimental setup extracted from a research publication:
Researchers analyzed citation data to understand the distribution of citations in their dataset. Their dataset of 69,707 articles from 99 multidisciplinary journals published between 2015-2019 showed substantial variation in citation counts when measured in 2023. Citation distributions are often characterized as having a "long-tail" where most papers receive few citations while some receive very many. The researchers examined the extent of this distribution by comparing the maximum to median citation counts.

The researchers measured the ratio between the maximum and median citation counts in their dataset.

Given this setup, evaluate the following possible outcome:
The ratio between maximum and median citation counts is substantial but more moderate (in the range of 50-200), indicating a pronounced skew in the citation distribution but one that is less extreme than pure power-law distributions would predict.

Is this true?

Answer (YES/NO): NO